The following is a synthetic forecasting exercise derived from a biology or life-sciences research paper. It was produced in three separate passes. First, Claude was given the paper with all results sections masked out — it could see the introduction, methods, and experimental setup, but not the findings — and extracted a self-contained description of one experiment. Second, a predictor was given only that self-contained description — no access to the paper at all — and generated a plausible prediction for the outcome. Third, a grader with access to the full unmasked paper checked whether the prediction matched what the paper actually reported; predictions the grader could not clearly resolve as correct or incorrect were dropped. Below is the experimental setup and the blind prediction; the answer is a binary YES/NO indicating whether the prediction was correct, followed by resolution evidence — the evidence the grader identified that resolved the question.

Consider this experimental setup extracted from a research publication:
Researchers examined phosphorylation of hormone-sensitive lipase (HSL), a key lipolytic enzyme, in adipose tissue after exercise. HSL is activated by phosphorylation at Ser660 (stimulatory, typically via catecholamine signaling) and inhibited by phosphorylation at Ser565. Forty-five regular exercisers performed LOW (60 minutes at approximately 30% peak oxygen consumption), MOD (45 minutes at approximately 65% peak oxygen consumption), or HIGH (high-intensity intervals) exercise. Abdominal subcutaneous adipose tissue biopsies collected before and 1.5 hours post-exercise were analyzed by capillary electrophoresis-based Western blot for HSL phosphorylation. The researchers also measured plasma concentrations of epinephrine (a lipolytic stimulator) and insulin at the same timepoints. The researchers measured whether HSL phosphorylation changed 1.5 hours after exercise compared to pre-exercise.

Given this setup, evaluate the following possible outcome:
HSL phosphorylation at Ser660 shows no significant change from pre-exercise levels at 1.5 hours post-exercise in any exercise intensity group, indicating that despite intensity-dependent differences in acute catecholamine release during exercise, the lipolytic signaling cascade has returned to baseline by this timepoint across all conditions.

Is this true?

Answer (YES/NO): YES